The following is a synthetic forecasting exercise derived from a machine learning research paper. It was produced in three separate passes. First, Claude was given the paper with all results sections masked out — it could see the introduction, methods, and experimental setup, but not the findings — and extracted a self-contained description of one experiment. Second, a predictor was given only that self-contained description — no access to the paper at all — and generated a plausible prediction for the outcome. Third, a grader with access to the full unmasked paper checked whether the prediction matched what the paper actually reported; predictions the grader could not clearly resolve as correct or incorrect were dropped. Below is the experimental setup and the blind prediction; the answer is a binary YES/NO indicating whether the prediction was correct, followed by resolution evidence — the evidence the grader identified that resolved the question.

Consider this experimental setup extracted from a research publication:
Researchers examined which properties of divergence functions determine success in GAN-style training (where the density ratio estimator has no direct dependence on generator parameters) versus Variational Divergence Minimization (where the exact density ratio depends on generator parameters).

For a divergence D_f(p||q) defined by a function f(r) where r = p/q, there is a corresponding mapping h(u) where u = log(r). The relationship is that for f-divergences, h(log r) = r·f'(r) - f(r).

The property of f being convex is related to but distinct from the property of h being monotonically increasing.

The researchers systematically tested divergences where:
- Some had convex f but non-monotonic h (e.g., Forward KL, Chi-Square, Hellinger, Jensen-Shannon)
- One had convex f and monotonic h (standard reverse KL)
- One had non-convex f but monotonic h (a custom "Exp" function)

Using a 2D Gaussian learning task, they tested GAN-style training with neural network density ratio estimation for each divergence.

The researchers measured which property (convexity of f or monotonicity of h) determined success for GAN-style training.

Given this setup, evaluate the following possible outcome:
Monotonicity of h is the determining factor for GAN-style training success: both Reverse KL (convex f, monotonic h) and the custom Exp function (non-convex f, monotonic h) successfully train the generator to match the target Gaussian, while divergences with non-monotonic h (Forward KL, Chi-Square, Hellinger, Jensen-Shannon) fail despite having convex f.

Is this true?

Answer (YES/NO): YES